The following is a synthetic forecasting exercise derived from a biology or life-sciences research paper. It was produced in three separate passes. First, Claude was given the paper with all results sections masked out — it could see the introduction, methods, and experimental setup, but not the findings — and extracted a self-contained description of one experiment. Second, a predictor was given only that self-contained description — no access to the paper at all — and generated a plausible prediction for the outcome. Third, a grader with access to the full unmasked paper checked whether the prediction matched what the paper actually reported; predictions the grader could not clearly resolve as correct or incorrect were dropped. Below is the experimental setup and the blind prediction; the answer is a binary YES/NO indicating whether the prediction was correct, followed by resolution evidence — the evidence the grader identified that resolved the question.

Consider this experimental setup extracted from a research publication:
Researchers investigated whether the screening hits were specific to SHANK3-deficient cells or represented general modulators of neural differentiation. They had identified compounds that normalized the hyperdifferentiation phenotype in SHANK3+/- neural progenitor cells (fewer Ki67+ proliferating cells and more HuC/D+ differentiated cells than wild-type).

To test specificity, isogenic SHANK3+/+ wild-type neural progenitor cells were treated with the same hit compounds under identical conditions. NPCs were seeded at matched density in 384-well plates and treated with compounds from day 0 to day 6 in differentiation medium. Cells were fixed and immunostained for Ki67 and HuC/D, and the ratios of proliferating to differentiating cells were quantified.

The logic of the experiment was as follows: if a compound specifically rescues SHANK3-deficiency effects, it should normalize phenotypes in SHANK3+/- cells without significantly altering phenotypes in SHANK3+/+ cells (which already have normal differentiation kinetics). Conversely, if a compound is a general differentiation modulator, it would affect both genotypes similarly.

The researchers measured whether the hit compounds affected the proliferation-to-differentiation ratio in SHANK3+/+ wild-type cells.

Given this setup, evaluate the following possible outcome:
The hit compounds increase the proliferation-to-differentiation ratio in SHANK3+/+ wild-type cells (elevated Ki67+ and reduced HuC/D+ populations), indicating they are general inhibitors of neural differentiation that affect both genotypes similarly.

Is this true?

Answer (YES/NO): NO